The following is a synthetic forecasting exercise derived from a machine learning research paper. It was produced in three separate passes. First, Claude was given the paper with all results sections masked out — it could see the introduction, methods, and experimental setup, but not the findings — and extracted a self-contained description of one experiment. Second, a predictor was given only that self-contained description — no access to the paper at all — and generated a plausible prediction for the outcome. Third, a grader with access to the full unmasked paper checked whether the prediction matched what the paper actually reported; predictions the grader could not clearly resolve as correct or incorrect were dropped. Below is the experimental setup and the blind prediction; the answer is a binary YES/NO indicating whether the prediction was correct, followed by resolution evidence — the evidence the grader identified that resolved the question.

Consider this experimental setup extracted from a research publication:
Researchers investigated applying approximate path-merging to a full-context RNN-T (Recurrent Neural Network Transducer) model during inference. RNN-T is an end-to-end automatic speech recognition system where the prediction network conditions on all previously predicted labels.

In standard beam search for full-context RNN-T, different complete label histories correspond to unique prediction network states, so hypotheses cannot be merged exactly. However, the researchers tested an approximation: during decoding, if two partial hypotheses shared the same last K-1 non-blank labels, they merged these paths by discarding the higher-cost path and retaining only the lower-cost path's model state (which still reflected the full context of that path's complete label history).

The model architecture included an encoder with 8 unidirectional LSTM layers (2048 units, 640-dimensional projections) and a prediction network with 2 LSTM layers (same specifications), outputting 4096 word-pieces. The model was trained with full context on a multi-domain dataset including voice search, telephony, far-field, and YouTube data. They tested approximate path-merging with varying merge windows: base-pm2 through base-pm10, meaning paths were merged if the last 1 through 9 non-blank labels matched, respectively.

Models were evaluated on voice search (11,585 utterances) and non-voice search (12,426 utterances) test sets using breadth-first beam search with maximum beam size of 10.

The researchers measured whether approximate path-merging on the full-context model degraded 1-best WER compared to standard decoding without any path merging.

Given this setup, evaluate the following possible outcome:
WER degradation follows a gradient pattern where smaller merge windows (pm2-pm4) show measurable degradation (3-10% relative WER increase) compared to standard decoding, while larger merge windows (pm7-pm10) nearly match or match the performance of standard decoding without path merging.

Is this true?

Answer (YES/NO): NO